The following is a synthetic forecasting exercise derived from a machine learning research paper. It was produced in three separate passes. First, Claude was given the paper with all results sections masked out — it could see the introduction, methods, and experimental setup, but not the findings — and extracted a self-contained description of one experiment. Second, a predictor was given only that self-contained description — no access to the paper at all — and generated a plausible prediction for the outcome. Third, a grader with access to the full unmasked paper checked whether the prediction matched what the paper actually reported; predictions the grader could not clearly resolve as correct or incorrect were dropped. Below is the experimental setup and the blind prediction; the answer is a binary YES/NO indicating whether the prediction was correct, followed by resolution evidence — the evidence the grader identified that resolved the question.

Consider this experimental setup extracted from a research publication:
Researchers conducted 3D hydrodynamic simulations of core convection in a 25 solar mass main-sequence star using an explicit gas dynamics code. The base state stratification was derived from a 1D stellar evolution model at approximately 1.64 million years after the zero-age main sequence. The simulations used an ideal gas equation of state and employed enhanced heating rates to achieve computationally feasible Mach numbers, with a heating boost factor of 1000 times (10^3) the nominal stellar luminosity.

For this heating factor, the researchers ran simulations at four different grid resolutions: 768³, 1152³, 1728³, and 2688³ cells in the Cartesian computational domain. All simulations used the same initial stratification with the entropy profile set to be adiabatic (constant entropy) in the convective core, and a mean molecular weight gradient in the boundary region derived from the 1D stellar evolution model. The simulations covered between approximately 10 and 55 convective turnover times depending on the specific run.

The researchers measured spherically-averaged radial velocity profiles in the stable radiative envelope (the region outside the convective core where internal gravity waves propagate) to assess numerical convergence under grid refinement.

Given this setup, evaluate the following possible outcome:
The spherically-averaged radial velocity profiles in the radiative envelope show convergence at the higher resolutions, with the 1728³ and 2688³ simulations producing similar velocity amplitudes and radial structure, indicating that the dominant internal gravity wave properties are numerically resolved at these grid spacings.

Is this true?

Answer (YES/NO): YES